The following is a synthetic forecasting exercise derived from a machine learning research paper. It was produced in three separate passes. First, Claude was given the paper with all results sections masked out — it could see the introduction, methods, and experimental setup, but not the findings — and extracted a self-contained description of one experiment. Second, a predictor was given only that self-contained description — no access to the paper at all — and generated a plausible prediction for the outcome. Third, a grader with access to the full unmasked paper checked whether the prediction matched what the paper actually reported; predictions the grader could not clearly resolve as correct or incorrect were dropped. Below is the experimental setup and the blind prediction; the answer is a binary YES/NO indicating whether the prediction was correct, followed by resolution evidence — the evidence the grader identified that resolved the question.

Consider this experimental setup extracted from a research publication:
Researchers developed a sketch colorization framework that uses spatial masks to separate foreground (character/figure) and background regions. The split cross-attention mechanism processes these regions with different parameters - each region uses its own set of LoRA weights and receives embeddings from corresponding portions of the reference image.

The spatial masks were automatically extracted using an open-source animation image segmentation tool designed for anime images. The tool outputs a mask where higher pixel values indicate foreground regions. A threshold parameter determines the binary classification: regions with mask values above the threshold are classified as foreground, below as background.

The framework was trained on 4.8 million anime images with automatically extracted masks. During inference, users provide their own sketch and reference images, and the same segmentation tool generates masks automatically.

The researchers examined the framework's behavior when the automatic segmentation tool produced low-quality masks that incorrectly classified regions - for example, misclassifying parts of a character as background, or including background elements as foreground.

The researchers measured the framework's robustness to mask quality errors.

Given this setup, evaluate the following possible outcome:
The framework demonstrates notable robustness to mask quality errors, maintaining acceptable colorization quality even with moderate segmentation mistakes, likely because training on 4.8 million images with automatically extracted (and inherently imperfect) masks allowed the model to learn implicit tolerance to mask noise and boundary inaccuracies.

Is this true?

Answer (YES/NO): NO